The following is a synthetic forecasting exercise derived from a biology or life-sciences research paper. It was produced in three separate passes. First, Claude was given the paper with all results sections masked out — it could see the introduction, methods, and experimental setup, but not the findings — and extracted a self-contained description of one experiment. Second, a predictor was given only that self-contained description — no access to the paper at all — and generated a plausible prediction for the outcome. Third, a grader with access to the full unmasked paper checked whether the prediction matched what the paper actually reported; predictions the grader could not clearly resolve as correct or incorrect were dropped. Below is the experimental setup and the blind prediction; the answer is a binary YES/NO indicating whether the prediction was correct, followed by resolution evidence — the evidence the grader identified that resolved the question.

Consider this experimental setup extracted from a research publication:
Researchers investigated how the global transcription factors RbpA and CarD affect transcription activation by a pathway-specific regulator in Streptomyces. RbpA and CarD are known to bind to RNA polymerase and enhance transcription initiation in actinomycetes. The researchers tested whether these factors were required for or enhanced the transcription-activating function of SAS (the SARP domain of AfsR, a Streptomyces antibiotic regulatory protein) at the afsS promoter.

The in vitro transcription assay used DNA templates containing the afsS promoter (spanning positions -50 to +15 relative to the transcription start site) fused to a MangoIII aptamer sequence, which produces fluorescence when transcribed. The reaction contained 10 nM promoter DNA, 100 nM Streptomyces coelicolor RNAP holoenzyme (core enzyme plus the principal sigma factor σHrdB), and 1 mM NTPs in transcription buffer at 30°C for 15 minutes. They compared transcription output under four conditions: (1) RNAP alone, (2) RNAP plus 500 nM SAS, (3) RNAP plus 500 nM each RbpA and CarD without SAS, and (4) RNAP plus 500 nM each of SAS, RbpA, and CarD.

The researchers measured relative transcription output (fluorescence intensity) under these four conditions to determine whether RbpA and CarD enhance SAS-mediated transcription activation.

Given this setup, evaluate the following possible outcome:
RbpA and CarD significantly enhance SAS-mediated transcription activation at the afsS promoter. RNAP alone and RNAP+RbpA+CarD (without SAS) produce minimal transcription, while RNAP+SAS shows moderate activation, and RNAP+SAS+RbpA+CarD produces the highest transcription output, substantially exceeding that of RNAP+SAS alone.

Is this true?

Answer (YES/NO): NO